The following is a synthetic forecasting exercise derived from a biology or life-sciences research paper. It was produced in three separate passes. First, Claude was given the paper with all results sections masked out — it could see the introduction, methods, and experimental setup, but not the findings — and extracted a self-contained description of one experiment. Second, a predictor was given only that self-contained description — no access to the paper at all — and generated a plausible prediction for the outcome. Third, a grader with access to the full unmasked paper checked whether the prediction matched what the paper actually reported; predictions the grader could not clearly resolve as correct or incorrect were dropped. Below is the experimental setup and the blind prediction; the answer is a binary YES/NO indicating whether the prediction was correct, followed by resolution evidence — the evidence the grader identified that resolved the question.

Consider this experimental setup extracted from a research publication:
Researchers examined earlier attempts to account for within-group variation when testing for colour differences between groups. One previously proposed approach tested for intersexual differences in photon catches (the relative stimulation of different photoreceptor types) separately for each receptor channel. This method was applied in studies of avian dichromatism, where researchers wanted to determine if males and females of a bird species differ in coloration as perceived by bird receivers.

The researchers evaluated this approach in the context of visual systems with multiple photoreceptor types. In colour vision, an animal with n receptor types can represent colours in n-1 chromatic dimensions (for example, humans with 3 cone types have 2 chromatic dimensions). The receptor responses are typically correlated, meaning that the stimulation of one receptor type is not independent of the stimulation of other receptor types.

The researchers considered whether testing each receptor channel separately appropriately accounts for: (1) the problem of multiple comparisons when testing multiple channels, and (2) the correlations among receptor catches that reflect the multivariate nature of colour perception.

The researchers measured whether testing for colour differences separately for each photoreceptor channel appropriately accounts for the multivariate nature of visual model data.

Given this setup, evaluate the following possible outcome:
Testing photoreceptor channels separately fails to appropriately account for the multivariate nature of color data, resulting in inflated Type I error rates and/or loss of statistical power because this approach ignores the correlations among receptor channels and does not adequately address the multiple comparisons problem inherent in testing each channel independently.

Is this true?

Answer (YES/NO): YES